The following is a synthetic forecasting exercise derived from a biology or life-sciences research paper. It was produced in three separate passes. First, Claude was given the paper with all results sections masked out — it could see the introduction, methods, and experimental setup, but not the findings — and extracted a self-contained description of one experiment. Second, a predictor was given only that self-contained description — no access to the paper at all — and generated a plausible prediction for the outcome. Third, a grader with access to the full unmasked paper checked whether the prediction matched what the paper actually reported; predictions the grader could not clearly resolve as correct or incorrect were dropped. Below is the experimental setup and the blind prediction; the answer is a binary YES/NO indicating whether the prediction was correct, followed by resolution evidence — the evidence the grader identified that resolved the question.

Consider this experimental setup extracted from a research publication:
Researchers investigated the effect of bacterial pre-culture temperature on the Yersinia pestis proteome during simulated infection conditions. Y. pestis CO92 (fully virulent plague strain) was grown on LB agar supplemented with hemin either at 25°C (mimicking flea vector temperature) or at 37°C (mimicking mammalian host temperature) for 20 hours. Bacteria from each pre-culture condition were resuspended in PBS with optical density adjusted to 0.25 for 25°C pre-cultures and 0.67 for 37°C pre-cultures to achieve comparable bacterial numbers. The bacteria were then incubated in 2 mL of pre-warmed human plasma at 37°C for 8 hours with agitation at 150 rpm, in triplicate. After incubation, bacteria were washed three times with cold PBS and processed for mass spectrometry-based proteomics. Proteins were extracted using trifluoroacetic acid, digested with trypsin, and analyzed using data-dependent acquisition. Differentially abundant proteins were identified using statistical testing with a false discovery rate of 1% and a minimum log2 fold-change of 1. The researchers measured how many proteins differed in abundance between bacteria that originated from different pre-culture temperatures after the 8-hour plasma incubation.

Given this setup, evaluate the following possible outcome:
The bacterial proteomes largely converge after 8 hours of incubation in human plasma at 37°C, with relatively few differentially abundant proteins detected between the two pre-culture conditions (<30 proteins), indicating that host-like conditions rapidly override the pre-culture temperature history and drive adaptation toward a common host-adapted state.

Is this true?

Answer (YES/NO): NO